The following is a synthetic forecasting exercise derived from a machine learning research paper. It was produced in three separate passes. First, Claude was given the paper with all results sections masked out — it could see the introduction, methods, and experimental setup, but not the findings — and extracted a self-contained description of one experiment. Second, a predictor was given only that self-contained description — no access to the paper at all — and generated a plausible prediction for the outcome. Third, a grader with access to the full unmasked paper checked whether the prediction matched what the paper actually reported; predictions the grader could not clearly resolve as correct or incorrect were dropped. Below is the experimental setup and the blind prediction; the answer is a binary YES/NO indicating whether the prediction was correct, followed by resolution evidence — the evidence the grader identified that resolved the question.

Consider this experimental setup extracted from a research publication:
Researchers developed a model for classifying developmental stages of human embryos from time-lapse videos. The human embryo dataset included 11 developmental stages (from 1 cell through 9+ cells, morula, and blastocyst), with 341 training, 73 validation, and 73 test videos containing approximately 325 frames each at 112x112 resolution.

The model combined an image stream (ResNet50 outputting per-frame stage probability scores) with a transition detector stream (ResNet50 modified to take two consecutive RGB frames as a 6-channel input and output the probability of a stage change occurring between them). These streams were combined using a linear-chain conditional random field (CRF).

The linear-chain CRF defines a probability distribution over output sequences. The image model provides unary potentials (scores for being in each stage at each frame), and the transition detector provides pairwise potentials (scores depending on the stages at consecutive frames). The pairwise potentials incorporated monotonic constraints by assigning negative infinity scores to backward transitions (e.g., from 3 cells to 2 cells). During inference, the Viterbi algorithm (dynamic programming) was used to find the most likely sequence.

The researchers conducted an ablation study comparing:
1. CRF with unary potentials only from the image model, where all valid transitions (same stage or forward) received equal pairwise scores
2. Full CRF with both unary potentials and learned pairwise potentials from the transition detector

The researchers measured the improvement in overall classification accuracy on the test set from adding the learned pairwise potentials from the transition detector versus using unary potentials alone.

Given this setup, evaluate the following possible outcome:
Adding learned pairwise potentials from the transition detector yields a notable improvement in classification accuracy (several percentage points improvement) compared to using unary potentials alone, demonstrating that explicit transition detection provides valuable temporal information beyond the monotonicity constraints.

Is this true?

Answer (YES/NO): NO